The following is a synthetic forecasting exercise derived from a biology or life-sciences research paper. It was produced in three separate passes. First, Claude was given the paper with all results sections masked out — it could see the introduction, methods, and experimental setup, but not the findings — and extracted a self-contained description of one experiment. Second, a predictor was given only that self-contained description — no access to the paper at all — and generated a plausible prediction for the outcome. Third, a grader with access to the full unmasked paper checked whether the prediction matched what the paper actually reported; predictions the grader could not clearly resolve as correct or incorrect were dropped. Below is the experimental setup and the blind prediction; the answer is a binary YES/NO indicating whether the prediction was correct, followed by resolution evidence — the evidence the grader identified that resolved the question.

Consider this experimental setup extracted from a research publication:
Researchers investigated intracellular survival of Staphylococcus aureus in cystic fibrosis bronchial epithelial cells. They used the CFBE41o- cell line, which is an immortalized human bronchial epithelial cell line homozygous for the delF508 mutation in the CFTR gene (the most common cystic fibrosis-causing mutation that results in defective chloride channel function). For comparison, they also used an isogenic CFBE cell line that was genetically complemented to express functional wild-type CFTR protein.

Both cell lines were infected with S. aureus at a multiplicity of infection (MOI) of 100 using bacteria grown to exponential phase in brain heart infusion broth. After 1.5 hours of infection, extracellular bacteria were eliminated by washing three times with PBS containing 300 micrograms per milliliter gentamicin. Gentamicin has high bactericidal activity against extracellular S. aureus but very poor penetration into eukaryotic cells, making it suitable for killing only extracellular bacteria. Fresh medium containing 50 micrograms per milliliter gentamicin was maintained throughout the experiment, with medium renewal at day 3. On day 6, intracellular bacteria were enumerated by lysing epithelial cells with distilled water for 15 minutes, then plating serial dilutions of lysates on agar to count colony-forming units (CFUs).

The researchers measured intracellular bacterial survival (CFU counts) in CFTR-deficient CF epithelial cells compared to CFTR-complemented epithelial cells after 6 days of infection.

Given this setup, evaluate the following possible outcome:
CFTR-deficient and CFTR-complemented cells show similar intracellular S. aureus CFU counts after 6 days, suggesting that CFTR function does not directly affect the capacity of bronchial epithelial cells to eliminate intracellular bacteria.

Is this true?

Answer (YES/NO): NO